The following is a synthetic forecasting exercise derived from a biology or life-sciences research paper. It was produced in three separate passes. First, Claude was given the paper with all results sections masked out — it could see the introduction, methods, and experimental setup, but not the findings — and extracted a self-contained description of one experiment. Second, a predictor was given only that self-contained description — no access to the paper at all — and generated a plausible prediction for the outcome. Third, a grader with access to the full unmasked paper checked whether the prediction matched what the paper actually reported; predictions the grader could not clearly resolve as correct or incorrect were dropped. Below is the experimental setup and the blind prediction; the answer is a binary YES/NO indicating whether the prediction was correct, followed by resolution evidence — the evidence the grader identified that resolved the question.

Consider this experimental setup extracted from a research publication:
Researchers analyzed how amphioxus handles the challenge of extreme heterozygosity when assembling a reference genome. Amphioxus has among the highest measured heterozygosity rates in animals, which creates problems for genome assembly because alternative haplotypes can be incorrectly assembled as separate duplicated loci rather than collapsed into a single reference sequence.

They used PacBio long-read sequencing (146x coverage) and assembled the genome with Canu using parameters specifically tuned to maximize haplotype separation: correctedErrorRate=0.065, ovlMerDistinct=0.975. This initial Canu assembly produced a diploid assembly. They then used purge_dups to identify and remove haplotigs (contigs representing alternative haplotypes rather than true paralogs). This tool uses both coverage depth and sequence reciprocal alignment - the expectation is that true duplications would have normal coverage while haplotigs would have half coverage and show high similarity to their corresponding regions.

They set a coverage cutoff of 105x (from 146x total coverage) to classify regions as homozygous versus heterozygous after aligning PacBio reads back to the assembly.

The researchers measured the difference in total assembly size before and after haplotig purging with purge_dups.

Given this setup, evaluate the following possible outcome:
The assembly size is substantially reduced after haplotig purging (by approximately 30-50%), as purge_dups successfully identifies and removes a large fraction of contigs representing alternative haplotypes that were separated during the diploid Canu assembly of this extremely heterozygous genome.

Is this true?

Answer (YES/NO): YES